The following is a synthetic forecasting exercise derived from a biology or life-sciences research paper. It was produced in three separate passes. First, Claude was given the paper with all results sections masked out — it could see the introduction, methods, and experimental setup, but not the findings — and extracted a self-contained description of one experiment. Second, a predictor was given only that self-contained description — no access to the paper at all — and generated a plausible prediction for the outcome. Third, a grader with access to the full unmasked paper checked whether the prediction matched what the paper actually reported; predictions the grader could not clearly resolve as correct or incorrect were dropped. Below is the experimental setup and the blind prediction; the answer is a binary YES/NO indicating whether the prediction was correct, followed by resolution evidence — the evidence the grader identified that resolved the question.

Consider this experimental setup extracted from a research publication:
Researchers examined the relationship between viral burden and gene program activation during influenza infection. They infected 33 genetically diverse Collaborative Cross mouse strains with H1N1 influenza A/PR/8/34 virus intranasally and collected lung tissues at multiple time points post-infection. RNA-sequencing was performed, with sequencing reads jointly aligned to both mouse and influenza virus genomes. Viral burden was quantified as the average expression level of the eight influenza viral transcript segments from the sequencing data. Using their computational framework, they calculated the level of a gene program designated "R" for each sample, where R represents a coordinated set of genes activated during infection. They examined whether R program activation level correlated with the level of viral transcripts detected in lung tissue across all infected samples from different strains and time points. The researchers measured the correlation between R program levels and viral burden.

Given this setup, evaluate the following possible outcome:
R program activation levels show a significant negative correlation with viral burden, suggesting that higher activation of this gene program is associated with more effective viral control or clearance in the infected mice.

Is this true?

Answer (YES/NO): NO